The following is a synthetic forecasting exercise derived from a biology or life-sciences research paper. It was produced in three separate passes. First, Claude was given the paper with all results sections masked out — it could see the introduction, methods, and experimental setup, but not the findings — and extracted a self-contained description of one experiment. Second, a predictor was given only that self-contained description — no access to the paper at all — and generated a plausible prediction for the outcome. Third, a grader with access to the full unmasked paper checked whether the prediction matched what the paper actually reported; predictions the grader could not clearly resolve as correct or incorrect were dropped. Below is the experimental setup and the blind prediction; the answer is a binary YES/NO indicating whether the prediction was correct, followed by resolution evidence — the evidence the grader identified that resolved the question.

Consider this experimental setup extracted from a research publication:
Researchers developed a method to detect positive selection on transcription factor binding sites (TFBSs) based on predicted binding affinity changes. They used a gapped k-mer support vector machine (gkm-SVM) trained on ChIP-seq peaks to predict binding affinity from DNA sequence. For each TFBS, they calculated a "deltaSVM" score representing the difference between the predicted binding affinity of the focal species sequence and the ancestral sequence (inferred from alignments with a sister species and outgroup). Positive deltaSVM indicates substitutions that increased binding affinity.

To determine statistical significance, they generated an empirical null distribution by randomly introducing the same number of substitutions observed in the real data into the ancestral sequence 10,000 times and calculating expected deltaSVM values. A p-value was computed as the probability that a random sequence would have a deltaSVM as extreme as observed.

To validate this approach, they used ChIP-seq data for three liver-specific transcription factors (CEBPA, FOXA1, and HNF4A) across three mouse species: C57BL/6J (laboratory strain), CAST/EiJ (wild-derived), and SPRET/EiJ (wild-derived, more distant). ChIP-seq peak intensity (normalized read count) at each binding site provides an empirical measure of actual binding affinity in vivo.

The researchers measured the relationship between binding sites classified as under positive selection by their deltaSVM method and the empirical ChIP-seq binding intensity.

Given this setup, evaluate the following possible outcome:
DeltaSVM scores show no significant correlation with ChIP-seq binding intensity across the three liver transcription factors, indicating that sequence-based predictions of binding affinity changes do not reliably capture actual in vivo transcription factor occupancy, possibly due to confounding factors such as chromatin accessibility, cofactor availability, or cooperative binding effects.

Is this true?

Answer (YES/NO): NO